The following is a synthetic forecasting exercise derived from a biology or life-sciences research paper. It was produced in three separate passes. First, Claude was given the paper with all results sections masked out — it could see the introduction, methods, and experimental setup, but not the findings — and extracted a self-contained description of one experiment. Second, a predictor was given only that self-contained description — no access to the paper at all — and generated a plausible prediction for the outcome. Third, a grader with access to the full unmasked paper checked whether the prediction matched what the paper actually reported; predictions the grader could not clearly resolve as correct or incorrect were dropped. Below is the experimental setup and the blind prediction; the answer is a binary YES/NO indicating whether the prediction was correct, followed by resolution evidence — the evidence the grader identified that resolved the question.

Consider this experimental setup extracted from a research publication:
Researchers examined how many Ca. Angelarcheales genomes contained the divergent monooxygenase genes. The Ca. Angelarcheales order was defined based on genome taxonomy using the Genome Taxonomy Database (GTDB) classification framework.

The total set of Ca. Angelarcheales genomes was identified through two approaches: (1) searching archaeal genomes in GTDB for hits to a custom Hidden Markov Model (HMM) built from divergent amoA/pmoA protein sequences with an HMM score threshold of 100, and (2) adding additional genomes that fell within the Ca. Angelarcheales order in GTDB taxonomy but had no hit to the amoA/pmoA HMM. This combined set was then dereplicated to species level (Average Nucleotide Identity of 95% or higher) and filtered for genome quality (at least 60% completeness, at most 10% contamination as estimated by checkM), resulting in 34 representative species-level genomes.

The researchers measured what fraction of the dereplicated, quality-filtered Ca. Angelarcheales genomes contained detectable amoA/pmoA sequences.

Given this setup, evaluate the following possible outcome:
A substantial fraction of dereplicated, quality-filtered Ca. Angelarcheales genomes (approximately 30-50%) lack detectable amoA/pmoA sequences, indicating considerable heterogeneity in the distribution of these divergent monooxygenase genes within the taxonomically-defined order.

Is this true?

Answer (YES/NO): YES